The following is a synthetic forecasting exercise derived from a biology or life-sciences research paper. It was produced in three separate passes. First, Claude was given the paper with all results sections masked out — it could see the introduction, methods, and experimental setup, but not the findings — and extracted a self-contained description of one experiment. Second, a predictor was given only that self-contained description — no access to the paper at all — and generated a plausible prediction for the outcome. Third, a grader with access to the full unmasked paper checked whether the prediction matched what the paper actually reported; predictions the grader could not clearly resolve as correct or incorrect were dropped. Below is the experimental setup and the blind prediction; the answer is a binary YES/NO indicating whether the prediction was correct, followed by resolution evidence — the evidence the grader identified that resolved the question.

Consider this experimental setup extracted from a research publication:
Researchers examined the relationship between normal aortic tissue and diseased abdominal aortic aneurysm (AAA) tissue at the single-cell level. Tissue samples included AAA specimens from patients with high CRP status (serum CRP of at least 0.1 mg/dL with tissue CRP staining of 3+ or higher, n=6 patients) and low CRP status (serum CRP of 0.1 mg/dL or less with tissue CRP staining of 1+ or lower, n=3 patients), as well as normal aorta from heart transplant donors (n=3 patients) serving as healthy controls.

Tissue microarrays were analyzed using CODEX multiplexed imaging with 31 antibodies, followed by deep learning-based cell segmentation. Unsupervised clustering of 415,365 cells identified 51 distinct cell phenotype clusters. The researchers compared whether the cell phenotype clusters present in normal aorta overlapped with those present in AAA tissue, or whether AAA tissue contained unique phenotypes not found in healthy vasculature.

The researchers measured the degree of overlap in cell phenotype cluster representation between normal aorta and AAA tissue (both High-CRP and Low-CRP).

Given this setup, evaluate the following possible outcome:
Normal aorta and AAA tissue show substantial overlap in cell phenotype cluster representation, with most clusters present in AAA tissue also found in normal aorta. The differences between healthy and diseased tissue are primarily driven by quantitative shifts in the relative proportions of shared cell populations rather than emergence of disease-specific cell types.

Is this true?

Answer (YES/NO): NO